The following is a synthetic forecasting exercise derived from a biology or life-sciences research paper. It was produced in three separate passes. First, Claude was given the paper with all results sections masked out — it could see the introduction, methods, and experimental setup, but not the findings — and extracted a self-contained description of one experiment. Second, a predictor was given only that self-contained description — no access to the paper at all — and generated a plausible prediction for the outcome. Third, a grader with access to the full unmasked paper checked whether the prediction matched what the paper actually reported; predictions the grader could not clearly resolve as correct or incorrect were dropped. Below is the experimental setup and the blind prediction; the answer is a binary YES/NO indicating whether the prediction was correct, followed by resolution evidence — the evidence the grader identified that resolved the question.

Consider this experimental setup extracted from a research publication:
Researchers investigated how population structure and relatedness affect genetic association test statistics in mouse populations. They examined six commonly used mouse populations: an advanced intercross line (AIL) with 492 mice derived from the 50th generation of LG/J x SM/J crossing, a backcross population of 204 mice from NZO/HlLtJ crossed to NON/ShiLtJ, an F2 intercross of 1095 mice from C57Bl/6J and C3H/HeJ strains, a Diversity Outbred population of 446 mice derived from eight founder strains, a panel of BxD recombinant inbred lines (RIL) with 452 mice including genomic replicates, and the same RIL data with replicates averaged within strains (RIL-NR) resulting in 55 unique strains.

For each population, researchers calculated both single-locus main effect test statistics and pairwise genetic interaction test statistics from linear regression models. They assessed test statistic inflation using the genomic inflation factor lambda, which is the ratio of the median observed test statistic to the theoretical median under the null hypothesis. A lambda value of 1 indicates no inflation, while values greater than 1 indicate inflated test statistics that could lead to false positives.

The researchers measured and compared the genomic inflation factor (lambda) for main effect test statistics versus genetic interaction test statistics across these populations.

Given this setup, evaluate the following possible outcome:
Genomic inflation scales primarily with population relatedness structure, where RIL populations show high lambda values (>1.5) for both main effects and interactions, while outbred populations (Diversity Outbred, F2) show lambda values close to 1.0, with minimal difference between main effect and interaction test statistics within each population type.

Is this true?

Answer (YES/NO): NO